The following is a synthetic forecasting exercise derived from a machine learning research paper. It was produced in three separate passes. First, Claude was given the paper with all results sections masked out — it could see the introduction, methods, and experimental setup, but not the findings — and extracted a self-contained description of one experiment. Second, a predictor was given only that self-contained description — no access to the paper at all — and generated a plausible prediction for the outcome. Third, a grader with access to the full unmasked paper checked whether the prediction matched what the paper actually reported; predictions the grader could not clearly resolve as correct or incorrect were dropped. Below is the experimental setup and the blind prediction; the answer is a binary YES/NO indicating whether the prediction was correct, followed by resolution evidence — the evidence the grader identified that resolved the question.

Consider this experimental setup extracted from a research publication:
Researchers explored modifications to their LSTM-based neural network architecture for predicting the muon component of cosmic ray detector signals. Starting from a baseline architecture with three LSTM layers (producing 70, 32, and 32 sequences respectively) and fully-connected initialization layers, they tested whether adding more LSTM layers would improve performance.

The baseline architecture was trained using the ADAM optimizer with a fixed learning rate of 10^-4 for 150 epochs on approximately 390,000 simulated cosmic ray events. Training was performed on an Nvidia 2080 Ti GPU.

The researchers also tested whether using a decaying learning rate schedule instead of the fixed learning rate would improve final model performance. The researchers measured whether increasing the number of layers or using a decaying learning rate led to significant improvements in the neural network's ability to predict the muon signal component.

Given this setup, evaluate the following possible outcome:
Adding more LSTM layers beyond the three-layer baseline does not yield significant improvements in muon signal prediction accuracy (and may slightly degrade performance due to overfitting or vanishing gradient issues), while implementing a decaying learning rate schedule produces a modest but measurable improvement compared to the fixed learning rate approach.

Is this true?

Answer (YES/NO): NO